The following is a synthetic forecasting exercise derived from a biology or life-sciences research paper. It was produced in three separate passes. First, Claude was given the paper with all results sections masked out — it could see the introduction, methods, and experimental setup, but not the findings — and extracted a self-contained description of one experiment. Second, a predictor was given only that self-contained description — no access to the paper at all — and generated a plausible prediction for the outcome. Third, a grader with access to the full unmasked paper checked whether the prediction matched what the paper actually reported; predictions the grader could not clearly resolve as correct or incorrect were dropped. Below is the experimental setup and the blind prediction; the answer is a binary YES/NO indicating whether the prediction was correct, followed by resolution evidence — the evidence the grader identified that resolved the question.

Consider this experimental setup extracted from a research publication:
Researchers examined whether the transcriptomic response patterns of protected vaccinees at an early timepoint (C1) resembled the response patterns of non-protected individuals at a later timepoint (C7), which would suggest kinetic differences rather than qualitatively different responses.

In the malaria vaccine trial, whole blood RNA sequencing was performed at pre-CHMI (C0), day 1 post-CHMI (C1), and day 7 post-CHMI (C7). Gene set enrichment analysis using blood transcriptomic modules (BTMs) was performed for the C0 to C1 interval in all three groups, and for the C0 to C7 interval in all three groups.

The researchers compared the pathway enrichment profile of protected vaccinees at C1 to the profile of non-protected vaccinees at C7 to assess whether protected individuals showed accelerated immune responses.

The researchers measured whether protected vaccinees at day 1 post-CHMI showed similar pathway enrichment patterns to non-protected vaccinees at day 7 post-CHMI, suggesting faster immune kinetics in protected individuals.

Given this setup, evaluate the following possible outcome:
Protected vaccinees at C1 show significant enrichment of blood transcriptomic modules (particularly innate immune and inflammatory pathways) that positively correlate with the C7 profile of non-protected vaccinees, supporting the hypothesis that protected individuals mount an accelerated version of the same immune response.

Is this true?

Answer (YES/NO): NO